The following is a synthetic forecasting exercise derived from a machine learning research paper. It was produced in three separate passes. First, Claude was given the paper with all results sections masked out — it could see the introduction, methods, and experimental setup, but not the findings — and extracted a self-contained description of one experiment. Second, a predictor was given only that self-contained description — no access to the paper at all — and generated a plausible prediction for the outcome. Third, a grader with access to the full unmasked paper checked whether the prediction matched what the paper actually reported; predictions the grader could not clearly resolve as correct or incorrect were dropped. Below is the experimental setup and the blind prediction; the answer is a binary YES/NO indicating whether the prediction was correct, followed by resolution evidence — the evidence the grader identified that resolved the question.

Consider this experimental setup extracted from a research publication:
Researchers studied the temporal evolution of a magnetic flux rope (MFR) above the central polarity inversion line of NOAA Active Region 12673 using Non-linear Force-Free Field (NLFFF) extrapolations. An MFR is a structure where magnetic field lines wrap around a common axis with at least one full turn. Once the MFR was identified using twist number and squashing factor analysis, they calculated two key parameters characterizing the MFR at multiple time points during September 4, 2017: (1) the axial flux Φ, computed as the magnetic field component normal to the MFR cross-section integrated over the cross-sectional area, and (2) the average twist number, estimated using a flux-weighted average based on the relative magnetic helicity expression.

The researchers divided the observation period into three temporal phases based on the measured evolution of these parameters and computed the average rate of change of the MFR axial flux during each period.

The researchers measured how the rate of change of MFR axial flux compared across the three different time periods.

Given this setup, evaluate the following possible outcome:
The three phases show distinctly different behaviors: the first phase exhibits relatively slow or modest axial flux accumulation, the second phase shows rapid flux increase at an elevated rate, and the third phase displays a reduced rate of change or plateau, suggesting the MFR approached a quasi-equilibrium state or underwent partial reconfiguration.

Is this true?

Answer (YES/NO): YES